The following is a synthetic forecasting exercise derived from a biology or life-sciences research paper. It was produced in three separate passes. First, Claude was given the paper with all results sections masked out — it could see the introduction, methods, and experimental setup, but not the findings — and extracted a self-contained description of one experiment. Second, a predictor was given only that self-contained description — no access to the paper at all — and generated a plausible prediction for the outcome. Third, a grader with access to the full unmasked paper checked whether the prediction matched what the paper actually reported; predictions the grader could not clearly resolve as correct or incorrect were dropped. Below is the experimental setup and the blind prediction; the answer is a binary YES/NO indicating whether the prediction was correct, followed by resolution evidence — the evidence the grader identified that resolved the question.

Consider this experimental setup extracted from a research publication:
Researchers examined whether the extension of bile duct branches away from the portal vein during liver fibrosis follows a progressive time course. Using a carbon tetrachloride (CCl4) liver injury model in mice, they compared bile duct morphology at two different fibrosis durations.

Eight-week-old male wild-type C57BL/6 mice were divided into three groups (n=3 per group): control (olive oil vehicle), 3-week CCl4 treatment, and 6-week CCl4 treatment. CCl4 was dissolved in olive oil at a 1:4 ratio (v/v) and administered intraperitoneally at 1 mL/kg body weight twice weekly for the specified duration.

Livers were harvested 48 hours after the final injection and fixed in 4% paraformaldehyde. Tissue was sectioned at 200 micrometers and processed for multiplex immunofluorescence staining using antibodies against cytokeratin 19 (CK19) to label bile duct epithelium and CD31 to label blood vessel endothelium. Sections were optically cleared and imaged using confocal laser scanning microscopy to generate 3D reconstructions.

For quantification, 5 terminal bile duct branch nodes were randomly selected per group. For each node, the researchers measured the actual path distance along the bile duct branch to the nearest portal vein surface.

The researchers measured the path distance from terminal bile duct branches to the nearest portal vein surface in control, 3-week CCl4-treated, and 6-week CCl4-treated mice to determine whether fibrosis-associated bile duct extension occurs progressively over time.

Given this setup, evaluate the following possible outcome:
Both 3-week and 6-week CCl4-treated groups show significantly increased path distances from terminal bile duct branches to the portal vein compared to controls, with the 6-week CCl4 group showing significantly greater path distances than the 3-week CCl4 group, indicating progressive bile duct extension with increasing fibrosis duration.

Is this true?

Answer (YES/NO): YES